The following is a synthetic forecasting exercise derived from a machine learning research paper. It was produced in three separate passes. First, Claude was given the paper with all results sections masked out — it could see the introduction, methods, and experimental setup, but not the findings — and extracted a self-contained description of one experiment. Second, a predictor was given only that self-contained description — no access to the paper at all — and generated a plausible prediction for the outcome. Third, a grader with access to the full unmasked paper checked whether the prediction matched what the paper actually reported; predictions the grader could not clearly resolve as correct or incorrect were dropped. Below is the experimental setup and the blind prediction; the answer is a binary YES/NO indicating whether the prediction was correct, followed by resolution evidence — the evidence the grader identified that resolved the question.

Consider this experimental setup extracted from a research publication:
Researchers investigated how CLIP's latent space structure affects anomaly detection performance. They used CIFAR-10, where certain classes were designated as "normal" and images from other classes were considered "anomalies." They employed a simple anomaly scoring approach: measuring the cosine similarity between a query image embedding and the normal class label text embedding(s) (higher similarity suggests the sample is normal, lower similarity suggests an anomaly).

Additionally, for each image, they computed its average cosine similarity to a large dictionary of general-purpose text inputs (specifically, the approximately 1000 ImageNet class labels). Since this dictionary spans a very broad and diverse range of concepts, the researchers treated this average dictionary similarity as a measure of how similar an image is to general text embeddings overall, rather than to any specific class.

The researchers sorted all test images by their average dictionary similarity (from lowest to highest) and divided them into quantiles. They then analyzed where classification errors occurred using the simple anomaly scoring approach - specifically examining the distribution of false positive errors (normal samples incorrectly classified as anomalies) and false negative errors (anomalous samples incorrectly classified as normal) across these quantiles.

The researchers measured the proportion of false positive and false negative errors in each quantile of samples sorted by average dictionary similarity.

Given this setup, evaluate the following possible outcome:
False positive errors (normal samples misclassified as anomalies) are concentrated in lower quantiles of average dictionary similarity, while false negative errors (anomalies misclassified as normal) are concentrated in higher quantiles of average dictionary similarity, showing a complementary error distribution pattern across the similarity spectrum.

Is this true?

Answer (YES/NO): YES